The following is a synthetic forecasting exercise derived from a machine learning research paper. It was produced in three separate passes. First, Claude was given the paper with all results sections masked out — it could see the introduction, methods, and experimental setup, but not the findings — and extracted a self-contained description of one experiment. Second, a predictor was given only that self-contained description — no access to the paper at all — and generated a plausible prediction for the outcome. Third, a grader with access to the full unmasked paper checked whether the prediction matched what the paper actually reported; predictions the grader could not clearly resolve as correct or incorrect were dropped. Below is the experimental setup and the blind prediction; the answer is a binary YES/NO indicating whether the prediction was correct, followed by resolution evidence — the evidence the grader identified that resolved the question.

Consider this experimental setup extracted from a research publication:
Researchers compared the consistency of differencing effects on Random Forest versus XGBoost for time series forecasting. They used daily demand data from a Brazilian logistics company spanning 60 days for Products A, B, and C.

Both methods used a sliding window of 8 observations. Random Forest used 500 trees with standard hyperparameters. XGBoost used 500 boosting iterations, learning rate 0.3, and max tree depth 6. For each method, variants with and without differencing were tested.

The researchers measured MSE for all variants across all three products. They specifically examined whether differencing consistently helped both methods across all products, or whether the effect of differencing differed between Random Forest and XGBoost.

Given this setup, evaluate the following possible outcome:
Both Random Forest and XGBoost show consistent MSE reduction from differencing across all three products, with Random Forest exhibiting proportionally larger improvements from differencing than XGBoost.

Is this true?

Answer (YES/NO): NO